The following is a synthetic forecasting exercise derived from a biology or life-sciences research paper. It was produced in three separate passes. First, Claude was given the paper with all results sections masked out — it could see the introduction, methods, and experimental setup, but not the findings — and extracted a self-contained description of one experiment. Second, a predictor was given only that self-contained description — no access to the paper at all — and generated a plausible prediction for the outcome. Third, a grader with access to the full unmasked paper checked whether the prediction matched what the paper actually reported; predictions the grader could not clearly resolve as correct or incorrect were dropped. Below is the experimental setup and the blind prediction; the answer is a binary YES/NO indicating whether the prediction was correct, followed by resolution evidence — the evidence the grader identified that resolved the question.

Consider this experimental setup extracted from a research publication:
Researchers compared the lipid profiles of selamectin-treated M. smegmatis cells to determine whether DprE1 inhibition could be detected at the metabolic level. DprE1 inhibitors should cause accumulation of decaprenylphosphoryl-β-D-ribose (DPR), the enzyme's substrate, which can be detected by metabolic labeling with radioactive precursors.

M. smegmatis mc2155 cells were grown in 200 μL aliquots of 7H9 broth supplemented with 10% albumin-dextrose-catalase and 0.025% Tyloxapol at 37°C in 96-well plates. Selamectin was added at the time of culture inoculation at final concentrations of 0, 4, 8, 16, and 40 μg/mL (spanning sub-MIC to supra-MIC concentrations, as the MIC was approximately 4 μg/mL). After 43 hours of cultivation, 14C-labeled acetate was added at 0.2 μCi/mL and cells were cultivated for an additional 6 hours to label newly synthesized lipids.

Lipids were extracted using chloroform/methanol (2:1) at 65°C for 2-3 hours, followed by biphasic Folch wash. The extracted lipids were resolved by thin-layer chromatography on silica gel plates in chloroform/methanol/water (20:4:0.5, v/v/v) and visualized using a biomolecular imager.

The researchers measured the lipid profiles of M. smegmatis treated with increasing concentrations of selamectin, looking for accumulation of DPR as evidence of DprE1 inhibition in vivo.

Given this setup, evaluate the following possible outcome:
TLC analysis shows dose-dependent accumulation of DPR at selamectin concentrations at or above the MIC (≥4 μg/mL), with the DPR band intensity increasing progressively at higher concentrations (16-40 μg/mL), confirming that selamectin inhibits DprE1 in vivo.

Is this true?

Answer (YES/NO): NO